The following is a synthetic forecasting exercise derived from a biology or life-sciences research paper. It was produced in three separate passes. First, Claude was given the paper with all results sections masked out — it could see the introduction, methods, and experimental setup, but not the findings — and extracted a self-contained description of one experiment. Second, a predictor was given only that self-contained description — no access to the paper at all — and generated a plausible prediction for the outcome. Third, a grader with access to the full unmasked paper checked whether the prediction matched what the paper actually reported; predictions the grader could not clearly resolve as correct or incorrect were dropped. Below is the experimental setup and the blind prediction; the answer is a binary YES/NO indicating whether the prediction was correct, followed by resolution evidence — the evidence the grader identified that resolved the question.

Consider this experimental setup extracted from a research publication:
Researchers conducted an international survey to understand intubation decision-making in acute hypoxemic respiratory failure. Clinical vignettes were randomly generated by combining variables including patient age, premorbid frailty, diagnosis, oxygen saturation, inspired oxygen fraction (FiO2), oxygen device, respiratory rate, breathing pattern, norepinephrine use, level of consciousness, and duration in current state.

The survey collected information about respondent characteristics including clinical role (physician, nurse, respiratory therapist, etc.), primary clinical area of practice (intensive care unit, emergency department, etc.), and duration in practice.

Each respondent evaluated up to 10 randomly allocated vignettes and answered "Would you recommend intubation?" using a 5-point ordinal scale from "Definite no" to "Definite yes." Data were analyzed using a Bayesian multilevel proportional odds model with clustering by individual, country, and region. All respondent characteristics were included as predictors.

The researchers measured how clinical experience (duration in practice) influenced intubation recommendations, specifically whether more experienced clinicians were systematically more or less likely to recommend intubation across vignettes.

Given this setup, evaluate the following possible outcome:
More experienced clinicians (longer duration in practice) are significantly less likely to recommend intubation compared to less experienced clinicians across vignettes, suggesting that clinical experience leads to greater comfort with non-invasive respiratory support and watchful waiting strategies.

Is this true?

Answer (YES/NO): NO